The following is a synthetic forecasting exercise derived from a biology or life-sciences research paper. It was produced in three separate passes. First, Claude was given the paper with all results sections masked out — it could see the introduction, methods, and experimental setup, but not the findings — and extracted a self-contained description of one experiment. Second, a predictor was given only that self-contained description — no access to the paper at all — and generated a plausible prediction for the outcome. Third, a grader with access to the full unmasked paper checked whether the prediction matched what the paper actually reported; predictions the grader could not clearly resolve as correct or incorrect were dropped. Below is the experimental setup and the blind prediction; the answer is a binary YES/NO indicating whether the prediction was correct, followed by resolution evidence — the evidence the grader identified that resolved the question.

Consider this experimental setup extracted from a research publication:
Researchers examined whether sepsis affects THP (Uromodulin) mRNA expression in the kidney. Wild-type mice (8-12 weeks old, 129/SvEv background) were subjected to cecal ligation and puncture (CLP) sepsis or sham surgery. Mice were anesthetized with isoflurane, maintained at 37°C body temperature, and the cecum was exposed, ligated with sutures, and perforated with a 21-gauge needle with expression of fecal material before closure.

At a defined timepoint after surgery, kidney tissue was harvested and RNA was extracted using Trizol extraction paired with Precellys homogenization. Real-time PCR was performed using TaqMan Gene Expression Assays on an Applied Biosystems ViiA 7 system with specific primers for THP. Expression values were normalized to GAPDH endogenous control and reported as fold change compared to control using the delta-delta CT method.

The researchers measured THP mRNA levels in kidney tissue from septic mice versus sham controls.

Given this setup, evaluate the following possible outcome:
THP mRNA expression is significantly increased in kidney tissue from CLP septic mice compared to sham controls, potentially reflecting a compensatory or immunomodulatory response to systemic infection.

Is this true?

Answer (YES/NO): NO